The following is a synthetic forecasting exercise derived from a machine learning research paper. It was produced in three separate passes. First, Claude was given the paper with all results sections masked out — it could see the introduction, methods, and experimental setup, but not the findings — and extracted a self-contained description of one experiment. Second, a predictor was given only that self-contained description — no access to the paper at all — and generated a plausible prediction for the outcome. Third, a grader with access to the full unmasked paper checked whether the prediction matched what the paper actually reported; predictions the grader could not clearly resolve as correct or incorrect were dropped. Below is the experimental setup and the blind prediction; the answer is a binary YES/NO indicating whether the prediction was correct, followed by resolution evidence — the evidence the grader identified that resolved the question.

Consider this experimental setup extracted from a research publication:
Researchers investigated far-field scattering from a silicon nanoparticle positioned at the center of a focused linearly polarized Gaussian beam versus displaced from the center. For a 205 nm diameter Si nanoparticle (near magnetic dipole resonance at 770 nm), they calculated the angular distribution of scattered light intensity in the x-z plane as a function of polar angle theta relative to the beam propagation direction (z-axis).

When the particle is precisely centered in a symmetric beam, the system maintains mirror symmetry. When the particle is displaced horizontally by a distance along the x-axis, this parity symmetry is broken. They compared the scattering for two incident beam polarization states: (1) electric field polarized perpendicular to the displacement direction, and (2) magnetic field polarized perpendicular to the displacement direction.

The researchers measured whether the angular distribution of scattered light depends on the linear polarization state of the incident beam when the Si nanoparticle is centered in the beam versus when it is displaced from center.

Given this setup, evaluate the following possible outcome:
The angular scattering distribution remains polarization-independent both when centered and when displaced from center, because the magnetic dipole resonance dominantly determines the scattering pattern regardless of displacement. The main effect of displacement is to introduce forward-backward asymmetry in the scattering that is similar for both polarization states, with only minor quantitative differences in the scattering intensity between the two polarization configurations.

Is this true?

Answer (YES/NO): NO